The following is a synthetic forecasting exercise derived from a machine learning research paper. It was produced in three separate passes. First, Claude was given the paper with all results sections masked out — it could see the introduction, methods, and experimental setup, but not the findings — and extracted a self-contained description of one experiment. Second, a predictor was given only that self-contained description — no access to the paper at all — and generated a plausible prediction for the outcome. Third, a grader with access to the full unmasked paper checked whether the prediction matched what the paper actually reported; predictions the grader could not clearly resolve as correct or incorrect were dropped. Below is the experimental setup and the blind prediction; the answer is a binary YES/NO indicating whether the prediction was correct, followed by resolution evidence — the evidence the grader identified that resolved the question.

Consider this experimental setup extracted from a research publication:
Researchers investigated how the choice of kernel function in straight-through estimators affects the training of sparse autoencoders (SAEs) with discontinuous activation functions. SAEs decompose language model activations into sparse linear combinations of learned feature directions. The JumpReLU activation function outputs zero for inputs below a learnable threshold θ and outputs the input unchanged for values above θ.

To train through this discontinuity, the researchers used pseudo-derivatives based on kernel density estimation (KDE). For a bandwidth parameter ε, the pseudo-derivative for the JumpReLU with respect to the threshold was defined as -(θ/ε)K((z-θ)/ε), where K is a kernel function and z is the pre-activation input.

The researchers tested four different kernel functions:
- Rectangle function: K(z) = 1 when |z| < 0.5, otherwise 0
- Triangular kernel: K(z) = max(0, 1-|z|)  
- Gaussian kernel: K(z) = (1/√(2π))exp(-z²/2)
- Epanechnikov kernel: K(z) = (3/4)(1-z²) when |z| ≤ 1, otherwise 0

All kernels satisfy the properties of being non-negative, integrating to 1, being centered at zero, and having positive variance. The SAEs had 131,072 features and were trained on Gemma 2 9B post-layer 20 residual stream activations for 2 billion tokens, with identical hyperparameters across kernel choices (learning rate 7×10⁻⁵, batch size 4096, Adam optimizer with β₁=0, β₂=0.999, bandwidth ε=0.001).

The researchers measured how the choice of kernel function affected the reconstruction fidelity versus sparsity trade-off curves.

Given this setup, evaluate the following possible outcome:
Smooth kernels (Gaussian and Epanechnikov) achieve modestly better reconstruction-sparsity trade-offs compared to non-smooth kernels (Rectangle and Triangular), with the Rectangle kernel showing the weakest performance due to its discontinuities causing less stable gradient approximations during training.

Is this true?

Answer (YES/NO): NO